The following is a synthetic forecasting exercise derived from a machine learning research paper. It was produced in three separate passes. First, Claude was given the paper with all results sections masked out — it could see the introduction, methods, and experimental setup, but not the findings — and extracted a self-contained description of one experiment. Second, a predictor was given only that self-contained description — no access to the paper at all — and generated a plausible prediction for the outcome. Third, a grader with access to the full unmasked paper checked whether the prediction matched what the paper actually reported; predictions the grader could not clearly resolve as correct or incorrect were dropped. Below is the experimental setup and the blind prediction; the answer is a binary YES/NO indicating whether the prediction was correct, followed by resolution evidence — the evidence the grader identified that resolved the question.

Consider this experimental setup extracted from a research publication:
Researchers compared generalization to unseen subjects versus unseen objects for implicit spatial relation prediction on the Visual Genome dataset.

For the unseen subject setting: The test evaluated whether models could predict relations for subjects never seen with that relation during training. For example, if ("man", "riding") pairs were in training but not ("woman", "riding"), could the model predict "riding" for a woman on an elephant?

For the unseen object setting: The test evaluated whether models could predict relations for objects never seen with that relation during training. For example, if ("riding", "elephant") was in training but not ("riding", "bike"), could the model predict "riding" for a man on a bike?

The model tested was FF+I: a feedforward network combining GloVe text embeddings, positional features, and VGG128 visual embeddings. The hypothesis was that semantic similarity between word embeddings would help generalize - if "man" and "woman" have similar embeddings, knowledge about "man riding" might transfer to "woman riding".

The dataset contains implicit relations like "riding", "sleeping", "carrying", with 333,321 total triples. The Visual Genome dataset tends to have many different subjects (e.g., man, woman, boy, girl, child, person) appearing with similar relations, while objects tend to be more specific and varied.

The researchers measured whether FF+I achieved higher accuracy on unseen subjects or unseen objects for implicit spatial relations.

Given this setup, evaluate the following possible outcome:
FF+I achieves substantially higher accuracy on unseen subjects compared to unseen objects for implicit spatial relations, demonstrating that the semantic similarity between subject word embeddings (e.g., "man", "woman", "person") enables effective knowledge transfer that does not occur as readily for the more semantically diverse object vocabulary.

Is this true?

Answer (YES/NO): YES